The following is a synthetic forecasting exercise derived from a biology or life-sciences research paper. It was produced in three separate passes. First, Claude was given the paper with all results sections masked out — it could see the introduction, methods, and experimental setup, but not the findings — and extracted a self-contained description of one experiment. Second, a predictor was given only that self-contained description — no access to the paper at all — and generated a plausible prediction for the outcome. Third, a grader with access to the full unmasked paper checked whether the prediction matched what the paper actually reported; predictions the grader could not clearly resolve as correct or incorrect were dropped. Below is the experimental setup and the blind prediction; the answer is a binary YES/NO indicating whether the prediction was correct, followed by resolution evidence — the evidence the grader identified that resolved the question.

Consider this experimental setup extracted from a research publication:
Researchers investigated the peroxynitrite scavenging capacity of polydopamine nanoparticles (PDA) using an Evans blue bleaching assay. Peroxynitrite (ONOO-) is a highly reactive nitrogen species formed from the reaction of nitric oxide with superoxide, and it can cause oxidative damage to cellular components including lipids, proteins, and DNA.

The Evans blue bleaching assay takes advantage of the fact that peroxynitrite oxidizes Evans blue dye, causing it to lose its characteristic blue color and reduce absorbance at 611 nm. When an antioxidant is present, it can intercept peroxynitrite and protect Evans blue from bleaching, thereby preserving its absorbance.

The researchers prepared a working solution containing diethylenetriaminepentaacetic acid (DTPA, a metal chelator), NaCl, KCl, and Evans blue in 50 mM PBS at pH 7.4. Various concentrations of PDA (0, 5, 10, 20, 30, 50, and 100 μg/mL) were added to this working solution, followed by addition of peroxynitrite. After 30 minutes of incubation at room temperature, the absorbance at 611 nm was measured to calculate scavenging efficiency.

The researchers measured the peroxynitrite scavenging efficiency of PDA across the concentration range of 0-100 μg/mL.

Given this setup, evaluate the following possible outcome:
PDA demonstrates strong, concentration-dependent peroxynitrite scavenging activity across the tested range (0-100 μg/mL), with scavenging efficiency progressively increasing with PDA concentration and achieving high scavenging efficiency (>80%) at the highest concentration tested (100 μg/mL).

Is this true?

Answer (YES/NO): NO